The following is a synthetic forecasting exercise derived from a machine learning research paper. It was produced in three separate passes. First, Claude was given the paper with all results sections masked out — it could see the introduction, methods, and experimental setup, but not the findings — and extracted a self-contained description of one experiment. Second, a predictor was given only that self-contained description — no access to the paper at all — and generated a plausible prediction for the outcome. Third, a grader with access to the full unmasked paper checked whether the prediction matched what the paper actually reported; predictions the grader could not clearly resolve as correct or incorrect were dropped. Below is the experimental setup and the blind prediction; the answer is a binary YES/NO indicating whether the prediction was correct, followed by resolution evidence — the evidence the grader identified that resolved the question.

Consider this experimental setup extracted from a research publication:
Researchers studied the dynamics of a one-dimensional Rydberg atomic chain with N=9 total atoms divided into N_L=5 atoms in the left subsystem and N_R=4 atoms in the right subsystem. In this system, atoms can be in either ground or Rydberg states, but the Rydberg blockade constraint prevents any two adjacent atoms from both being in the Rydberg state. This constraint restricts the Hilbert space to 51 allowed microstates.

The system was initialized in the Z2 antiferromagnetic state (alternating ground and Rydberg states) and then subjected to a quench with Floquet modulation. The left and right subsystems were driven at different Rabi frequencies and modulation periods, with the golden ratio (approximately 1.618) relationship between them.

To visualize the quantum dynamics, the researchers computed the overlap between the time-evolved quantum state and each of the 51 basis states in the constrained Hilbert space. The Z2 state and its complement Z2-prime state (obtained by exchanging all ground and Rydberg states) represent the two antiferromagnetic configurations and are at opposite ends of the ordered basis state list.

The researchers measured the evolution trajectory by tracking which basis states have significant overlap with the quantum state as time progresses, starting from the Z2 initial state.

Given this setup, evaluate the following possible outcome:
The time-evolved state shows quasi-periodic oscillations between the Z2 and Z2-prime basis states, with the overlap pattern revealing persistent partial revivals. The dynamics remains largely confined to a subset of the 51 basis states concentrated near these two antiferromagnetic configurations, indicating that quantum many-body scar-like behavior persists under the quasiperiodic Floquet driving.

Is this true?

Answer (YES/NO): YES